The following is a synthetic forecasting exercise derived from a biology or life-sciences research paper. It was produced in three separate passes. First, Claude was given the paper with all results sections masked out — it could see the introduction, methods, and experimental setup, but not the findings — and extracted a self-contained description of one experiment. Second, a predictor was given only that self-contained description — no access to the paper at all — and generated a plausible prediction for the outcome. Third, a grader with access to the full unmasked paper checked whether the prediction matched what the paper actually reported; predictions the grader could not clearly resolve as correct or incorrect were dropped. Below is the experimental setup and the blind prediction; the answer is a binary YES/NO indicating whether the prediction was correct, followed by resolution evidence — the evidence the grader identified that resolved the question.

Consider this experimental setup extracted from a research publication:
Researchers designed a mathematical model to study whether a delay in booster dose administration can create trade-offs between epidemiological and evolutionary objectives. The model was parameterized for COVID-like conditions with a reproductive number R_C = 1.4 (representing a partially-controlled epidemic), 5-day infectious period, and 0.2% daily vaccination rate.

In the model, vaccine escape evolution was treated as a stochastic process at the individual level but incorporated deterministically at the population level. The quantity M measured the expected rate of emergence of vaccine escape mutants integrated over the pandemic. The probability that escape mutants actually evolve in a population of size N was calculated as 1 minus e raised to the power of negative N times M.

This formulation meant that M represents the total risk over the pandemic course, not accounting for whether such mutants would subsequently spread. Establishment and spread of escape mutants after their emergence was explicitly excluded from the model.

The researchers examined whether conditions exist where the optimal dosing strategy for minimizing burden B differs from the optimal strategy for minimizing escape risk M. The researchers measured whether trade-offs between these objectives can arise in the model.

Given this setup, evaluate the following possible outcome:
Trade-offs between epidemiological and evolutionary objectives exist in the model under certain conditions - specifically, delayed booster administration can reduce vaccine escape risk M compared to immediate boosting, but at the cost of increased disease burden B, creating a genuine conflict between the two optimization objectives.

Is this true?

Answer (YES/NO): NO